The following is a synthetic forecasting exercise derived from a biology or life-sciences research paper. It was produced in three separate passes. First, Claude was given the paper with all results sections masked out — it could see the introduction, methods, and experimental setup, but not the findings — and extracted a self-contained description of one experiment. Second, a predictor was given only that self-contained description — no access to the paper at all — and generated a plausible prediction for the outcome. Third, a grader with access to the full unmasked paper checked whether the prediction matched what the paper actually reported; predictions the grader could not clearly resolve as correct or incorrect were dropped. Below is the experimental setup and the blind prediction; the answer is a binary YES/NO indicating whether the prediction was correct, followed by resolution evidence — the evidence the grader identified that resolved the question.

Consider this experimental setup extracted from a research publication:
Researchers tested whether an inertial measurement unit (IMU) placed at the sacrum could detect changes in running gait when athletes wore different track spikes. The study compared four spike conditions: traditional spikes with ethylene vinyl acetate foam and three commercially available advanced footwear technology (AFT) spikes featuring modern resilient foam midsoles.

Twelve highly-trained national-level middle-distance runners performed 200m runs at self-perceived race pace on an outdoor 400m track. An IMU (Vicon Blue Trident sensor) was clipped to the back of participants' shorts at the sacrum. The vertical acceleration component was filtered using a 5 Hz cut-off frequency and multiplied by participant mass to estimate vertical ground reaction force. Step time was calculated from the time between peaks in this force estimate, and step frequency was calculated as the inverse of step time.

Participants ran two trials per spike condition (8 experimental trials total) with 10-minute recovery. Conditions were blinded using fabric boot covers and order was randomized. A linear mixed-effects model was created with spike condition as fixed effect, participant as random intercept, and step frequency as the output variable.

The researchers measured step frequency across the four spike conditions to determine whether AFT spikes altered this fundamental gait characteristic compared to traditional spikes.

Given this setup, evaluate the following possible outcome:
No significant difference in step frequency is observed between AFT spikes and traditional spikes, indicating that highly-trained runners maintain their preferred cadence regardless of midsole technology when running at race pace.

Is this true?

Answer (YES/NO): YES